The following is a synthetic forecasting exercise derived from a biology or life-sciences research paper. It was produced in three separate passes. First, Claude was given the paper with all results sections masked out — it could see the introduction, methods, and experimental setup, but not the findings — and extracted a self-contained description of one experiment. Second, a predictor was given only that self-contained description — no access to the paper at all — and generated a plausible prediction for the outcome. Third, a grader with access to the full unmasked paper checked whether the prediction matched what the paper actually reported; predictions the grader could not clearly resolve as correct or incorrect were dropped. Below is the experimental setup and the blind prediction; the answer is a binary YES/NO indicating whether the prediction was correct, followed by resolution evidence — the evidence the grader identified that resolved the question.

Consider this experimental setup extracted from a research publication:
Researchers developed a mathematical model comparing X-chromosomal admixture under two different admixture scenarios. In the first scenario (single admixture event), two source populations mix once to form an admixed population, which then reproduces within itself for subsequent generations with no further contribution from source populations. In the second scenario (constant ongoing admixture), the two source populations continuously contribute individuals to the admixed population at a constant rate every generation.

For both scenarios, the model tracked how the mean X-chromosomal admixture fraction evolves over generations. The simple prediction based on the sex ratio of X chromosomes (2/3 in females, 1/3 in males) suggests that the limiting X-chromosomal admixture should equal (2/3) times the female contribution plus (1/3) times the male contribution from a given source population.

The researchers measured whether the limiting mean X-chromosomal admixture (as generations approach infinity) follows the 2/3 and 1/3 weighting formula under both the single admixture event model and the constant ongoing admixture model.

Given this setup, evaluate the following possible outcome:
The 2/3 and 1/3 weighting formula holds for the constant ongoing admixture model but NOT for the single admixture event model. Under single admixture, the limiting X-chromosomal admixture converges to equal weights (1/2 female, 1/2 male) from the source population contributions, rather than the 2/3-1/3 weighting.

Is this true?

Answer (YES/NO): NO